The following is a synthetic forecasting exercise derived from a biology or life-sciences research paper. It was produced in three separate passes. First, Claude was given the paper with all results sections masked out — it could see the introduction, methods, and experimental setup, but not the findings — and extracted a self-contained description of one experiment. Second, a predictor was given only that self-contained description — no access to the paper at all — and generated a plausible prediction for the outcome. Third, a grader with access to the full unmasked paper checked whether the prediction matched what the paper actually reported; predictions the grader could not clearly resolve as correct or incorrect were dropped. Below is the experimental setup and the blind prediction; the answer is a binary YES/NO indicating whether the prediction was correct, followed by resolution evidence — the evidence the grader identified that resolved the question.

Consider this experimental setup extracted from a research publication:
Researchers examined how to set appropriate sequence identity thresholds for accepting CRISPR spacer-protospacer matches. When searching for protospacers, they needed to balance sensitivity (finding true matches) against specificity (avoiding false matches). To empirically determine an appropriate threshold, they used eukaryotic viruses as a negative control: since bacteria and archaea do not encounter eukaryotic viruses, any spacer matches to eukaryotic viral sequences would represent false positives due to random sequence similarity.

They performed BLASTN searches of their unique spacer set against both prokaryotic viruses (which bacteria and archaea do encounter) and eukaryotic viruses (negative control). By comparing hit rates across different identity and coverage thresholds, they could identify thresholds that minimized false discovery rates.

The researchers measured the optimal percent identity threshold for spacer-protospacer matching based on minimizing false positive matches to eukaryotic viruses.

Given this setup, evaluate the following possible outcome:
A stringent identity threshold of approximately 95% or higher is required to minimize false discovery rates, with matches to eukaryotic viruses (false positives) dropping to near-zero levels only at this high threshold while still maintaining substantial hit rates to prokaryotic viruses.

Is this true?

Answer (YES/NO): NO